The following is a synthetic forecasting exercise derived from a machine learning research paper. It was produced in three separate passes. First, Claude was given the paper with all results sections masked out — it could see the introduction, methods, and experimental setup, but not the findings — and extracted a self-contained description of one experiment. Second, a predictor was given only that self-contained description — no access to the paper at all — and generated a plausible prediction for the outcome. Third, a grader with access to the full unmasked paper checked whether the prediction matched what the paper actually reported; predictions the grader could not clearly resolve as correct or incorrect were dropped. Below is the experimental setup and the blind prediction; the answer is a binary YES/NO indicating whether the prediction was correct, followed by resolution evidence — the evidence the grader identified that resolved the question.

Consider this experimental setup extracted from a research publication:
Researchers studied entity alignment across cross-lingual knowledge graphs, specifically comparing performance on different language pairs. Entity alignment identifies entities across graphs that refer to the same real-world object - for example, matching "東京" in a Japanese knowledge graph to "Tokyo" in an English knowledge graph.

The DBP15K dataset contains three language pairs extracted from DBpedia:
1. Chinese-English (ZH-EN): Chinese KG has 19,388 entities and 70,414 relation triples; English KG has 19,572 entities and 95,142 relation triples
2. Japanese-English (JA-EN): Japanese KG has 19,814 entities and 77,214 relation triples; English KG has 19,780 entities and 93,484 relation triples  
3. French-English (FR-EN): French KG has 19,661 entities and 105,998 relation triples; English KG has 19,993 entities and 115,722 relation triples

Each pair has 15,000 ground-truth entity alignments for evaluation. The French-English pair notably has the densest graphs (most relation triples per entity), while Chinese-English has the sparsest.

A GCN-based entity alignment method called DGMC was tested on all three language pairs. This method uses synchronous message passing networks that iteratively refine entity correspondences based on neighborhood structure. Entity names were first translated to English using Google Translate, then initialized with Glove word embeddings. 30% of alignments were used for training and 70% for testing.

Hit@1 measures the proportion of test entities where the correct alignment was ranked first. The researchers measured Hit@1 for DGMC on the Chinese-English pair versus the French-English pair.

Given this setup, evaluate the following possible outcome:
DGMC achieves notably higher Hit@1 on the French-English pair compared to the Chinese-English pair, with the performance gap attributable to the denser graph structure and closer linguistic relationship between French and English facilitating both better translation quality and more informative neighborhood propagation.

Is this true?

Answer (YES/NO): YES